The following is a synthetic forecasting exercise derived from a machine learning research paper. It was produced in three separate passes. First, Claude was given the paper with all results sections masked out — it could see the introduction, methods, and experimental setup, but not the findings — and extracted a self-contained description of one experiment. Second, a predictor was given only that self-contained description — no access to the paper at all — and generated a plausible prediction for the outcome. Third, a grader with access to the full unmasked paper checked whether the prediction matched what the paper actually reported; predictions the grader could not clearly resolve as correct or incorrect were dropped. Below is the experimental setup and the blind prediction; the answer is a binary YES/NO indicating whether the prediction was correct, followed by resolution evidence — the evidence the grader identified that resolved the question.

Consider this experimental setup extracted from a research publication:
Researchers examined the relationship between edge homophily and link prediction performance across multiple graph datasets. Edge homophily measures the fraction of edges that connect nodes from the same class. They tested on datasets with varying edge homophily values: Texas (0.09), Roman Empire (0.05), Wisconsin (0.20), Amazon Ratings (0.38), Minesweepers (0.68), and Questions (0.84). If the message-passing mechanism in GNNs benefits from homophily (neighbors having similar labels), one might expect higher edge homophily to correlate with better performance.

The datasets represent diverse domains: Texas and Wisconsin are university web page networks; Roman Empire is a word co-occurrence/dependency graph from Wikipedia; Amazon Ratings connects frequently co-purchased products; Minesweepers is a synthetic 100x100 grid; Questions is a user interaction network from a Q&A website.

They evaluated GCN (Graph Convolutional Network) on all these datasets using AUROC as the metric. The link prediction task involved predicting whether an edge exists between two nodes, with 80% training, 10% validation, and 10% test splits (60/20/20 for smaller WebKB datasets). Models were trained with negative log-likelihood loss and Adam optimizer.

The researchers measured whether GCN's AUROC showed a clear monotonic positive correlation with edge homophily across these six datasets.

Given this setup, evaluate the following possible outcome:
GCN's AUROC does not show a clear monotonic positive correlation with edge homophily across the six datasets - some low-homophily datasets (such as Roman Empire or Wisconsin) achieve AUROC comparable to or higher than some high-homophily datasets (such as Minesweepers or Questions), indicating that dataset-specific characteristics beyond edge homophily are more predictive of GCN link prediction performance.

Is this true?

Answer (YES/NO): NO